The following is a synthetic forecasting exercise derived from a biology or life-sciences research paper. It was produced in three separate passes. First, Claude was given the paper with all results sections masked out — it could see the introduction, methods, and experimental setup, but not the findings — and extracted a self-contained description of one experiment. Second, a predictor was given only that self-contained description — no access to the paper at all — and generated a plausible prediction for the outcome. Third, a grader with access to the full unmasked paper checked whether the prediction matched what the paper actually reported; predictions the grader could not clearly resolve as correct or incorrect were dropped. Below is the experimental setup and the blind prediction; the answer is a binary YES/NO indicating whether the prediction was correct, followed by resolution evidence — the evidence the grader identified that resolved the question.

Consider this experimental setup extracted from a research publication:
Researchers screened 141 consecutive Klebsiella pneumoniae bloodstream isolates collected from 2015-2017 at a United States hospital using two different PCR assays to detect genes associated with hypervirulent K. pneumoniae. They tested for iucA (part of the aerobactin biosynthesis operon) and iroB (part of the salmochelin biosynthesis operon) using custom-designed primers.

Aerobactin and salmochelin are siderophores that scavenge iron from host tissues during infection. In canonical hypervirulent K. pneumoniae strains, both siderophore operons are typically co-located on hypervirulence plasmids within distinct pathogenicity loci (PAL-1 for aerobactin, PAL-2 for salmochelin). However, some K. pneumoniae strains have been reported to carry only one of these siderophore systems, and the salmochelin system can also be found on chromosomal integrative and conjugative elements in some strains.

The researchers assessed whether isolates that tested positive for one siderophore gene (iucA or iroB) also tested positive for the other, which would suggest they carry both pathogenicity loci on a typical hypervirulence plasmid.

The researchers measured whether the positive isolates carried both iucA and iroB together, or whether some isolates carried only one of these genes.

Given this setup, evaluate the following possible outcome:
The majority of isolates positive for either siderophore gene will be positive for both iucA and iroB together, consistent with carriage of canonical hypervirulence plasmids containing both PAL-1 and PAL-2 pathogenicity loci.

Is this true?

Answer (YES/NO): YES